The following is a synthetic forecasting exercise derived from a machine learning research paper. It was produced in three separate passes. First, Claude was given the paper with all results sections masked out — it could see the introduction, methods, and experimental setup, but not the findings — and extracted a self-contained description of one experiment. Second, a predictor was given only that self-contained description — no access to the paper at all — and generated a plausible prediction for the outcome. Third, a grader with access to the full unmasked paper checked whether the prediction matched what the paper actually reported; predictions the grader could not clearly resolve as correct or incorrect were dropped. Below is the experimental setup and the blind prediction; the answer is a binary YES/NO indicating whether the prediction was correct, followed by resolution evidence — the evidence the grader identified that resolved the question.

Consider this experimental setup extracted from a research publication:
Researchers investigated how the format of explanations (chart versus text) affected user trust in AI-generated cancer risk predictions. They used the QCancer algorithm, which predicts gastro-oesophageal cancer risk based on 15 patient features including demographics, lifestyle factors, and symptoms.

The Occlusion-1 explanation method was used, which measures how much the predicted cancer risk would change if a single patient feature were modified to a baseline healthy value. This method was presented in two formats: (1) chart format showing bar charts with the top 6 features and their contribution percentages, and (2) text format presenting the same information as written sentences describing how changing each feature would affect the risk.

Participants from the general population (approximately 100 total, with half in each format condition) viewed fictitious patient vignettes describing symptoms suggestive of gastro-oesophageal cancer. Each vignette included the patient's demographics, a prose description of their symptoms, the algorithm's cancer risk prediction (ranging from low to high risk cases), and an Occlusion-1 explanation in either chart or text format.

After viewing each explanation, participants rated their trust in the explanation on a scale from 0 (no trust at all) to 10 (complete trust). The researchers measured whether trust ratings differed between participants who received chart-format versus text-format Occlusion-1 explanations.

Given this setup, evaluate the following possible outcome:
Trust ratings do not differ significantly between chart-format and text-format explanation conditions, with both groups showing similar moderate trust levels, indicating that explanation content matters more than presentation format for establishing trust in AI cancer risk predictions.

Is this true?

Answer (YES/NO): NO